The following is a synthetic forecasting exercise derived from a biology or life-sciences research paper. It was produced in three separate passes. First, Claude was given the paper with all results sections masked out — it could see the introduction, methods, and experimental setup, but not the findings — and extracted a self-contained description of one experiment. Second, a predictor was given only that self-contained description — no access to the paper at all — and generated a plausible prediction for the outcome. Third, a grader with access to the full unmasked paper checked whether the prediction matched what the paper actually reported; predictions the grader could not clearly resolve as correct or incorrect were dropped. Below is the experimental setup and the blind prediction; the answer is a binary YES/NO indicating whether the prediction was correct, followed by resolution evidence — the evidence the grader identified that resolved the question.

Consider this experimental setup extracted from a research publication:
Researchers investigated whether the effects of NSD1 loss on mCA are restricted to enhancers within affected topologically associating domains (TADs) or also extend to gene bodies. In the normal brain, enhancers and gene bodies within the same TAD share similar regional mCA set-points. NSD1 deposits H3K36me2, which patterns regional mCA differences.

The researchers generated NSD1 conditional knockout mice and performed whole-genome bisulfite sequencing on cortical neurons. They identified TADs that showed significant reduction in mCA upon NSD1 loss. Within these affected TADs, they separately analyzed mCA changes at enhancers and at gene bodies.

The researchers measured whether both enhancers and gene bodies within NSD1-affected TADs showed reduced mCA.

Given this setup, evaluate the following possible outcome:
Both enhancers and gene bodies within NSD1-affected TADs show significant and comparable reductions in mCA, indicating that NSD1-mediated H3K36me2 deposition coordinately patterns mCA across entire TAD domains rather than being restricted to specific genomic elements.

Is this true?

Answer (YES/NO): YES